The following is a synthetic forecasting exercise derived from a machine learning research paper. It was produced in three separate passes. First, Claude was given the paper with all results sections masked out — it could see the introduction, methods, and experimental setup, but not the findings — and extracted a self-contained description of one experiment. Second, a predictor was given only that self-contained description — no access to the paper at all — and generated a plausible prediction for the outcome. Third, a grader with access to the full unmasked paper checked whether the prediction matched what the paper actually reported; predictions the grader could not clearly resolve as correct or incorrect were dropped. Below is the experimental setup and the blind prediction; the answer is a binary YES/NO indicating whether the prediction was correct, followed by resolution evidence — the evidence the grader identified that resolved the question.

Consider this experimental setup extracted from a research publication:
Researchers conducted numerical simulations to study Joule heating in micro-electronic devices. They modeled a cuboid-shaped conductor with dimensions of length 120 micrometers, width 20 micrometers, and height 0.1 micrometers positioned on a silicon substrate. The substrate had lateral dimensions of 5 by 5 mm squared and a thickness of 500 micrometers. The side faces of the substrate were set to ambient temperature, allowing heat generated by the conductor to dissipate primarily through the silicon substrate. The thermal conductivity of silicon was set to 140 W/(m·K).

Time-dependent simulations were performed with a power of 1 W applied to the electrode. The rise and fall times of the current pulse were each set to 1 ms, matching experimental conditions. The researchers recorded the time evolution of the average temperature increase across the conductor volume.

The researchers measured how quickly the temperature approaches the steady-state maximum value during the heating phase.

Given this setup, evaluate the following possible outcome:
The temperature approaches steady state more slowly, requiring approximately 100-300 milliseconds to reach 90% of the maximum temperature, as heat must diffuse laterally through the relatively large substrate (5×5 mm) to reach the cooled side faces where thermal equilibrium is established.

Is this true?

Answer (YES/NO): NO